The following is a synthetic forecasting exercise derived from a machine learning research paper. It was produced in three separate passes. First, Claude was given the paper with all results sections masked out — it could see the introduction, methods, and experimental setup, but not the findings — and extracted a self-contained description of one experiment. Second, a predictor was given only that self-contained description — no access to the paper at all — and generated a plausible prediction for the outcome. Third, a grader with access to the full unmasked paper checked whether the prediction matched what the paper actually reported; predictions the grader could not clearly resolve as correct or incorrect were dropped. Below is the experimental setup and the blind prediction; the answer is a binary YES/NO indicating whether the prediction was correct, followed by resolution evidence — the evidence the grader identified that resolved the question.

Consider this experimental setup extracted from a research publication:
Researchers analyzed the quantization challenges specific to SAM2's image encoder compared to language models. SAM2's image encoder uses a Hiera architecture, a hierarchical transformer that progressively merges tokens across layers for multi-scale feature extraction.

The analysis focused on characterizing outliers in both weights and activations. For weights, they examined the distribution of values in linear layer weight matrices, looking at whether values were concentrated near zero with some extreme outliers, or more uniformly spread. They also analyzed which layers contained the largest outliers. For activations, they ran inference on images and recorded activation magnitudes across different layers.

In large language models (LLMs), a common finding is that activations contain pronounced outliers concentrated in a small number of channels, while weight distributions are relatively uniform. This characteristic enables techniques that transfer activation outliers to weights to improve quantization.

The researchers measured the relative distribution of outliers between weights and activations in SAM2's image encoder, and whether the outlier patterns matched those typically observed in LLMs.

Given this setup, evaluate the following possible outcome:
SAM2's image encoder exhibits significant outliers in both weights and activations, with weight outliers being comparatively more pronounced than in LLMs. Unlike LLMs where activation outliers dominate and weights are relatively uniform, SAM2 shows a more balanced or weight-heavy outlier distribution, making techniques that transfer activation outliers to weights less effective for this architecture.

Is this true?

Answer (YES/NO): YES